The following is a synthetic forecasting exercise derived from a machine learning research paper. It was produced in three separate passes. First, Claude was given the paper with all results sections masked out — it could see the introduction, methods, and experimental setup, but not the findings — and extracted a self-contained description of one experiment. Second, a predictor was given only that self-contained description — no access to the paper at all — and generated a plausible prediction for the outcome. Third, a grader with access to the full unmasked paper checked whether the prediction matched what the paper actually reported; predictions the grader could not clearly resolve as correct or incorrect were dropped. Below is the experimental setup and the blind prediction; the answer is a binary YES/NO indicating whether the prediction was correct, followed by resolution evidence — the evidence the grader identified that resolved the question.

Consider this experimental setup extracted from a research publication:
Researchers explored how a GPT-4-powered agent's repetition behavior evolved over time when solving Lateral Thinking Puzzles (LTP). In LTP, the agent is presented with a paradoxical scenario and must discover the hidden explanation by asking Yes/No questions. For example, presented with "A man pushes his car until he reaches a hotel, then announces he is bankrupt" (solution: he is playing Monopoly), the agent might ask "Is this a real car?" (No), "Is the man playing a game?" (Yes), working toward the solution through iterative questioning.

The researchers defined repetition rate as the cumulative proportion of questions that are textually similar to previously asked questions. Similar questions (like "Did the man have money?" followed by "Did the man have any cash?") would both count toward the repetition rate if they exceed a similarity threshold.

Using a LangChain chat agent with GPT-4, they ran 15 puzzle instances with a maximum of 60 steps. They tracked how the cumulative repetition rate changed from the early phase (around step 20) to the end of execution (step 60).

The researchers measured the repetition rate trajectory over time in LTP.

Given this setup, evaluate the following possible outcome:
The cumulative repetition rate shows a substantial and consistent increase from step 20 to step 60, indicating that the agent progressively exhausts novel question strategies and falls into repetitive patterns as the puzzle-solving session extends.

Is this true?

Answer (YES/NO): NO